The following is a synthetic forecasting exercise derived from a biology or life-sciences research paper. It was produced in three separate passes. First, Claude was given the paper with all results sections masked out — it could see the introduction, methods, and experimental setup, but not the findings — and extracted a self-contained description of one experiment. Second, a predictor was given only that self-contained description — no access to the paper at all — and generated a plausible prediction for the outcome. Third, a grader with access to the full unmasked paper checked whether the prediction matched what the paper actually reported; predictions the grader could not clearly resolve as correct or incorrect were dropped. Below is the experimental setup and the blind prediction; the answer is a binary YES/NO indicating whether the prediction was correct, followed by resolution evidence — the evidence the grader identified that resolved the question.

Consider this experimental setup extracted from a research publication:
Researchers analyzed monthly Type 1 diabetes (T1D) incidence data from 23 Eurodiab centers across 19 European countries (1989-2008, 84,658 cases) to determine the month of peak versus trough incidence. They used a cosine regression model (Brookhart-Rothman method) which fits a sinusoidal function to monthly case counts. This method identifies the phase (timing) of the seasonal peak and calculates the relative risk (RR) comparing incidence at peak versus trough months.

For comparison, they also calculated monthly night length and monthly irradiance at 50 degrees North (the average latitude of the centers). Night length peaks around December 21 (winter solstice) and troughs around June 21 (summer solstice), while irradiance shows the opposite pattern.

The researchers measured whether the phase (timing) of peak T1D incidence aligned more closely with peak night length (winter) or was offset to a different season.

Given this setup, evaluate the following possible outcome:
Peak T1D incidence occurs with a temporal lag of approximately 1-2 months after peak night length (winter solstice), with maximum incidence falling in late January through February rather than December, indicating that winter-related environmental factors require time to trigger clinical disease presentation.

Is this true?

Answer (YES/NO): NO